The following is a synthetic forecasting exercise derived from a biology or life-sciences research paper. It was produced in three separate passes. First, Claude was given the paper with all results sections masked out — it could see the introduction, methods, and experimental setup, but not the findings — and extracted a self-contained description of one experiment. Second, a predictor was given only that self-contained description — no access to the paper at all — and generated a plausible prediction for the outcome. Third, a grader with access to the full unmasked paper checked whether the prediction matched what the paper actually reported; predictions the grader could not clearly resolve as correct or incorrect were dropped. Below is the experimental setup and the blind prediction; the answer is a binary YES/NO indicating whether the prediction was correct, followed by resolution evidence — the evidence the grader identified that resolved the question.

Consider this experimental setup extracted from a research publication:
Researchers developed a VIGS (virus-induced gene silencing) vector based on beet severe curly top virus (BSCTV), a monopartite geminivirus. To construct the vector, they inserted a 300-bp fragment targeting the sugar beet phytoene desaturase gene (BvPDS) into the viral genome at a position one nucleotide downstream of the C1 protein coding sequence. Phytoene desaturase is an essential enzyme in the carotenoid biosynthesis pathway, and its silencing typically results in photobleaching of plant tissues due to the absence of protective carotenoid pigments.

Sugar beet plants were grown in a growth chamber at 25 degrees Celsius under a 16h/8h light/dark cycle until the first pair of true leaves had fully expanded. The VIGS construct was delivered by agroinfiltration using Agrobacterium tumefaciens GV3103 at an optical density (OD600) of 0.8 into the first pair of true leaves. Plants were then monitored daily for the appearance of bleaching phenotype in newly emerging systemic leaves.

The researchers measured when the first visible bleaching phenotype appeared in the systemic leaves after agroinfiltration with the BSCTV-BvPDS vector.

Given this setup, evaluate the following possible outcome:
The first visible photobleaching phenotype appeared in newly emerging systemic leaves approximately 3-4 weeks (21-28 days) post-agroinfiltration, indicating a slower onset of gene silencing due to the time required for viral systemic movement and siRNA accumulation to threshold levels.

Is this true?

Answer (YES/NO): NO